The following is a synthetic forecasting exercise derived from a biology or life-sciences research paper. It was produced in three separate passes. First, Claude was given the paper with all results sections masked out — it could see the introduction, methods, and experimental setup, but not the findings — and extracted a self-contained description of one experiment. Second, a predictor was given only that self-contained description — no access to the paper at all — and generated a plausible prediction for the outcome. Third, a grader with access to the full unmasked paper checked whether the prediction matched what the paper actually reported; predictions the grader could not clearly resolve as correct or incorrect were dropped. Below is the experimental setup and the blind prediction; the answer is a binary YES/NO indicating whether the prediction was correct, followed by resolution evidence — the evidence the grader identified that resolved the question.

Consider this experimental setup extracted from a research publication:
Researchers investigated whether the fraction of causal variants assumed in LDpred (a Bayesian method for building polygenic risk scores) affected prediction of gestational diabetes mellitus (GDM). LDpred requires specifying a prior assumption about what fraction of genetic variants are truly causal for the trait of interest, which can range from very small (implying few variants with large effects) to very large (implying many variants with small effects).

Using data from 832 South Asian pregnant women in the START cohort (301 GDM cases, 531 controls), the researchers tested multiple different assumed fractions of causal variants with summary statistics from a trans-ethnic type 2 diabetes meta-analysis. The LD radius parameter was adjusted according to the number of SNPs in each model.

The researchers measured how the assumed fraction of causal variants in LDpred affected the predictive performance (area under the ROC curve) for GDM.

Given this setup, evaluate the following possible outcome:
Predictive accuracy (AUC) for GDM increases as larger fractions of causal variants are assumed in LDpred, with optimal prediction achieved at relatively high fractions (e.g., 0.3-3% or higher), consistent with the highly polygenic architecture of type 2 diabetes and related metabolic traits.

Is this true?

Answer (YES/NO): NO